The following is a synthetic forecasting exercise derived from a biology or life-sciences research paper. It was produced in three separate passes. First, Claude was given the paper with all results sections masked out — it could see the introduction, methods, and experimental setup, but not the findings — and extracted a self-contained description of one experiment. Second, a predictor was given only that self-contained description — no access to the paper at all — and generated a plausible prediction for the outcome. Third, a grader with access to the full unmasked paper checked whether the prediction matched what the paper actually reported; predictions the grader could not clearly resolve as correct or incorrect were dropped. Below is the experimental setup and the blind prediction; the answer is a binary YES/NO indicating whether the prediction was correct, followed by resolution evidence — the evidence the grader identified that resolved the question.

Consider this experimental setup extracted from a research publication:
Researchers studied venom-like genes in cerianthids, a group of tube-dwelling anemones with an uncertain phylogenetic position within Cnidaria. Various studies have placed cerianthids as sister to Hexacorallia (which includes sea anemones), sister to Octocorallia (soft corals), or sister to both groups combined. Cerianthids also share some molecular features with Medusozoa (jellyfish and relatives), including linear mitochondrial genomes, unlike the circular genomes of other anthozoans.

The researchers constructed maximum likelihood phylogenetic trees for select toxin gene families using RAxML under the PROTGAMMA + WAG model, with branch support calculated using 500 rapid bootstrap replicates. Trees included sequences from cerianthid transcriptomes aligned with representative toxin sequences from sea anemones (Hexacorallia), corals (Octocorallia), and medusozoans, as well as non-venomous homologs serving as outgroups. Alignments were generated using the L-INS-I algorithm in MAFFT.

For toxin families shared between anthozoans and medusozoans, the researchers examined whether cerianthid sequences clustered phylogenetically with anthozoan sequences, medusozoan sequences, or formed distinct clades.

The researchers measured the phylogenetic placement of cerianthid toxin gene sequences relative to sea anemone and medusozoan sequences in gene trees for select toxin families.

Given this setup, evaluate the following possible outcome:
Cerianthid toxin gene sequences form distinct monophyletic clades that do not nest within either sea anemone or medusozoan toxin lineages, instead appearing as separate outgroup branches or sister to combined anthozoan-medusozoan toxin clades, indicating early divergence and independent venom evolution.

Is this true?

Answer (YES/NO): NO